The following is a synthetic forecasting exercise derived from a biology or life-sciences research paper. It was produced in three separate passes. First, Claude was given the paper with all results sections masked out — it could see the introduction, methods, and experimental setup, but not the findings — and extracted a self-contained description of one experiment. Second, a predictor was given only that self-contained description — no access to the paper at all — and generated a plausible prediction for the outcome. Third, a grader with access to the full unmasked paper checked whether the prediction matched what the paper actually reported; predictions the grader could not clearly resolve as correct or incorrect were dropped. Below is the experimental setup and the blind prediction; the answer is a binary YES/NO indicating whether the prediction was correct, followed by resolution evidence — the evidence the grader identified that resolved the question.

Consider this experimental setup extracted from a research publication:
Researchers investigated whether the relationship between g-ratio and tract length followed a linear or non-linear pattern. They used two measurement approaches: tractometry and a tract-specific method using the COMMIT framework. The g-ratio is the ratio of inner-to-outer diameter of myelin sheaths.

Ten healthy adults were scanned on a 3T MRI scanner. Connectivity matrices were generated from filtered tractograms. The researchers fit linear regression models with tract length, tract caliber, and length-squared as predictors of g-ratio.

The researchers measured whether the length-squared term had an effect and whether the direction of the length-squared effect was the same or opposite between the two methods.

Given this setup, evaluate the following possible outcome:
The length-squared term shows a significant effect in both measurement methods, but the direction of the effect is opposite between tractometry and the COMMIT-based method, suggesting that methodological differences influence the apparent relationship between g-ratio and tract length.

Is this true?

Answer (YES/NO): YES